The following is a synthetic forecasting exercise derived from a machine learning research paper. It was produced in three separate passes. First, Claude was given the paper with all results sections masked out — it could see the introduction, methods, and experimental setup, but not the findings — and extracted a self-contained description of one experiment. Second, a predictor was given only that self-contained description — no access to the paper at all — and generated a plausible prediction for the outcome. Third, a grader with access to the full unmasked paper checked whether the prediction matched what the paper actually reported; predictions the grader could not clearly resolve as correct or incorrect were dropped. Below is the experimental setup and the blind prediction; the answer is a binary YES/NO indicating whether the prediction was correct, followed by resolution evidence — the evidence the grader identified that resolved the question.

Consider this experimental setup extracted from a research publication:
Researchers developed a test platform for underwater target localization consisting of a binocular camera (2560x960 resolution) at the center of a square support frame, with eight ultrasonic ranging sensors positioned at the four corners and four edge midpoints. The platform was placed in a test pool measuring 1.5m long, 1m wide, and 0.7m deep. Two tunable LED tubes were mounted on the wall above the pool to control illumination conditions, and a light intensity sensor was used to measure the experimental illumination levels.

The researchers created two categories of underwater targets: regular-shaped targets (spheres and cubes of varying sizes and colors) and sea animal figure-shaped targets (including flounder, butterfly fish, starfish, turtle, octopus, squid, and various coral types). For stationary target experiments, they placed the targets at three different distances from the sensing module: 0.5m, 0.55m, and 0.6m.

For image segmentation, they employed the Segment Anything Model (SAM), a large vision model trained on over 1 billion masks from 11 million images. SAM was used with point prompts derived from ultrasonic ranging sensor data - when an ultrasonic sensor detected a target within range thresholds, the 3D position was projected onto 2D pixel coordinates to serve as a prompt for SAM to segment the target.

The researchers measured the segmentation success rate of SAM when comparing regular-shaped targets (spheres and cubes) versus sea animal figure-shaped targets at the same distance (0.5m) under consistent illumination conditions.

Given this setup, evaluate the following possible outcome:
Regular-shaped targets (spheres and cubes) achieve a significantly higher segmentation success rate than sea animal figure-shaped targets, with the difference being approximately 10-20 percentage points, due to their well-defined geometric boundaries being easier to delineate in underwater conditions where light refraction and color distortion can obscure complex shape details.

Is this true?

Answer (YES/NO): NO